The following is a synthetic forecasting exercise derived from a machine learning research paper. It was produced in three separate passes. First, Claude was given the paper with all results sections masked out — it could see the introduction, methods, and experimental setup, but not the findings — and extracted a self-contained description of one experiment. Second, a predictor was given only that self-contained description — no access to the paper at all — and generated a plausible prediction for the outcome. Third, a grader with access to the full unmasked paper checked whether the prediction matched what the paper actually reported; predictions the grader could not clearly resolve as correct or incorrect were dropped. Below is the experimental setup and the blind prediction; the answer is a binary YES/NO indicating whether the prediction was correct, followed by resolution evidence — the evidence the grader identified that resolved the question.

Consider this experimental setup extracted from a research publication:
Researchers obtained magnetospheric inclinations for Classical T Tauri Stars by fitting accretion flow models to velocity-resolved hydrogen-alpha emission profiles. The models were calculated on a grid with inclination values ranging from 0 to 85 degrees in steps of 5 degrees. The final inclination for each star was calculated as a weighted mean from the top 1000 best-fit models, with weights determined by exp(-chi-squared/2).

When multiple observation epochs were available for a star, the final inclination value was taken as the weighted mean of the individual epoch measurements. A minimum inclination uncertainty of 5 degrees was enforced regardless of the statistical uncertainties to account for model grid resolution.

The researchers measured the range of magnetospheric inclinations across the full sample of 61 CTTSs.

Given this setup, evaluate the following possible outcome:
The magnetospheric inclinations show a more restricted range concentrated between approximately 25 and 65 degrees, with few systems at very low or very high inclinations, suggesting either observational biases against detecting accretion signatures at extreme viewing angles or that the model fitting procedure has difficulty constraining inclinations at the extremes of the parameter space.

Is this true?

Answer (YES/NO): NO